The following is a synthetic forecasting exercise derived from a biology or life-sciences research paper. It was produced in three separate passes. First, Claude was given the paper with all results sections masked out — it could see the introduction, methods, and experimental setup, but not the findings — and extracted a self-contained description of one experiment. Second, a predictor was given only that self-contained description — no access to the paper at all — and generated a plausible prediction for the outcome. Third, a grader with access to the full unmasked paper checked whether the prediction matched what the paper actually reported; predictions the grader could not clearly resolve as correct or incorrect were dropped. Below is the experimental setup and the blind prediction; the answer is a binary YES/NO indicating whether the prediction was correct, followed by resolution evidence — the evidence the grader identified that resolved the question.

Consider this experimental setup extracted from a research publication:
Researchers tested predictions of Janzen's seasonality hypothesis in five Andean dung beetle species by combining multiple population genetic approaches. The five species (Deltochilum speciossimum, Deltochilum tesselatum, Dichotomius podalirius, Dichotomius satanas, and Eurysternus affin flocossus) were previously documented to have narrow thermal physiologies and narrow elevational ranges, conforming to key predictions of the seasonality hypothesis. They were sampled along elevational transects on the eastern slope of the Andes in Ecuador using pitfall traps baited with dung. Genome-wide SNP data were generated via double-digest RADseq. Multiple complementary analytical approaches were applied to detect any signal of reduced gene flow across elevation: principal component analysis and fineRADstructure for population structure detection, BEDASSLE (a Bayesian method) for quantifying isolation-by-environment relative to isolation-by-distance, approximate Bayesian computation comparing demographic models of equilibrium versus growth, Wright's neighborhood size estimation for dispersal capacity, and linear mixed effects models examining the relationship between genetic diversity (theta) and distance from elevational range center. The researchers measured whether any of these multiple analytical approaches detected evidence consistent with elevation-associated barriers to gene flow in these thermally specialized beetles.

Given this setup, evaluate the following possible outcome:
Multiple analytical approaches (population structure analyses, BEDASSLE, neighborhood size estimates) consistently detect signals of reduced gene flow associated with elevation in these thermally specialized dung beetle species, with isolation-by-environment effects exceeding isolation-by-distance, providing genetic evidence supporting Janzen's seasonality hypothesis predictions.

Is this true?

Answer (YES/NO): NO